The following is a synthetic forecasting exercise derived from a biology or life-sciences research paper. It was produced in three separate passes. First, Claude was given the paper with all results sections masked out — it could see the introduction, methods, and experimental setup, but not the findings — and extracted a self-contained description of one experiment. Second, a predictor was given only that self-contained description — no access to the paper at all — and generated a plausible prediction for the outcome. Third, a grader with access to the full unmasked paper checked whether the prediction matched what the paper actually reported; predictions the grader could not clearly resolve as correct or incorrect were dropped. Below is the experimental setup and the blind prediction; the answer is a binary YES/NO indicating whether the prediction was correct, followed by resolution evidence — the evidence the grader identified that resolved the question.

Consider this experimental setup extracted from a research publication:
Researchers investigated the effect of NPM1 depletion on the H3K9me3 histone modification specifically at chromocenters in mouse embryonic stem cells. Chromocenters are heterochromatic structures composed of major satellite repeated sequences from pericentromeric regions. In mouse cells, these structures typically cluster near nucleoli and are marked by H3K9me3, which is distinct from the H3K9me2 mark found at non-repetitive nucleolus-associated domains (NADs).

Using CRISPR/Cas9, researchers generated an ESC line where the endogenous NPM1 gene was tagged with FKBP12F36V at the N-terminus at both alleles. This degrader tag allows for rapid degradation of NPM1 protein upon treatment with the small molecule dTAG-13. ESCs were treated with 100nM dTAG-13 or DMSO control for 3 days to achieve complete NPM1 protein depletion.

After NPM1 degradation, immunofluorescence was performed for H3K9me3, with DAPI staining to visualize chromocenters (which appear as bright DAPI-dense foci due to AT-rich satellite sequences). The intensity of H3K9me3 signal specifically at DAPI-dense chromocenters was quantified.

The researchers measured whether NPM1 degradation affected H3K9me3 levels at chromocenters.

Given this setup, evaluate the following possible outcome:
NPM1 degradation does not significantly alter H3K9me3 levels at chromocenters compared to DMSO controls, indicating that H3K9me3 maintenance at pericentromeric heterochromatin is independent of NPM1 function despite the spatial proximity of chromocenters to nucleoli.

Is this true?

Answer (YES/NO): YES